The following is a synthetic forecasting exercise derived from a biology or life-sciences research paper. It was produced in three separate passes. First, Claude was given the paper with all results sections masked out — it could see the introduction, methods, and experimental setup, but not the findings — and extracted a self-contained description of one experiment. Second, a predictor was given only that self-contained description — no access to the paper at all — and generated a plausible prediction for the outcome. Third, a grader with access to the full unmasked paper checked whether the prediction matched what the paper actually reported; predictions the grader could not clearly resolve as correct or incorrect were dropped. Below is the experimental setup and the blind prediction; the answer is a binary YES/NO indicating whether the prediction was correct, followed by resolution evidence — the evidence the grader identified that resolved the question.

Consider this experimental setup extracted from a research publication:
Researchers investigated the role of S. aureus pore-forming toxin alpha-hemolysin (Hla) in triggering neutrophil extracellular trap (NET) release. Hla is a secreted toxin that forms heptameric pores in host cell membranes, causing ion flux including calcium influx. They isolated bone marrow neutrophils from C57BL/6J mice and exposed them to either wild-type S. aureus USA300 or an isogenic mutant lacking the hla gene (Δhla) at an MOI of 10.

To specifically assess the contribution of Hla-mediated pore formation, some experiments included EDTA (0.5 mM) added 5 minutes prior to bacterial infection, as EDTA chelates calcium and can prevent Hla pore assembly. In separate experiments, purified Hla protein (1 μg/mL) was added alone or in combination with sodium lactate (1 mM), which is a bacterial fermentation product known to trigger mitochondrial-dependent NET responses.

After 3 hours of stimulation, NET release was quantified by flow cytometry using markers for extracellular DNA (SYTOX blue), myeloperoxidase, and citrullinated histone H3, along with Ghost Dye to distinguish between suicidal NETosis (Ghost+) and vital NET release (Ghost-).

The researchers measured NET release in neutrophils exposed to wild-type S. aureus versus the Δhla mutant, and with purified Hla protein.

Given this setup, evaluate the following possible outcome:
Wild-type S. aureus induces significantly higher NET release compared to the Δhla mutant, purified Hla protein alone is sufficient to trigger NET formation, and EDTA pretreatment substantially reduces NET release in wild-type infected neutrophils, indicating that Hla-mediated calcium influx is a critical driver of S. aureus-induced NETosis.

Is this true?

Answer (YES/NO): NO